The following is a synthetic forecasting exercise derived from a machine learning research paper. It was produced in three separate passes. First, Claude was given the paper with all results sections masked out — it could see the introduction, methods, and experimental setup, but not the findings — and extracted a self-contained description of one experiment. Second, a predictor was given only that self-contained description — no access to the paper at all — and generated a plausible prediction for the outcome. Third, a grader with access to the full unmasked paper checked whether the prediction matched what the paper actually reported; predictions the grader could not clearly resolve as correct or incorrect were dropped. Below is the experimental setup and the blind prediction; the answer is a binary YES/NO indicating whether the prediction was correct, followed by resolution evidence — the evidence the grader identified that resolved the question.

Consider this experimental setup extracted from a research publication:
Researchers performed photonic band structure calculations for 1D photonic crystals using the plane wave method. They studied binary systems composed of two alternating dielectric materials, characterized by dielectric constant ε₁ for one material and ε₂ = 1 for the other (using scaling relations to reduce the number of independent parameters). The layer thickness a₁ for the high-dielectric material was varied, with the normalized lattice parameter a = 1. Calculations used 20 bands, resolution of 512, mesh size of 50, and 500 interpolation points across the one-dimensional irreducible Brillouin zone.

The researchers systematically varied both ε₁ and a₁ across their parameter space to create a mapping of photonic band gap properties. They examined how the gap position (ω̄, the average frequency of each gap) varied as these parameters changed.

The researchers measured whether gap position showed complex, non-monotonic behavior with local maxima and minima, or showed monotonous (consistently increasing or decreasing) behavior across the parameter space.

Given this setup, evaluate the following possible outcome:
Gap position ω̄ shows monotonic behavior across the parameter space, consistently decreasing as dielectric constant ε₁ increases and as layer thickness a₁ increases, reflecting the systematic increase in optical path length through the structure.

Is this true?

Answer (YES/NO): YES